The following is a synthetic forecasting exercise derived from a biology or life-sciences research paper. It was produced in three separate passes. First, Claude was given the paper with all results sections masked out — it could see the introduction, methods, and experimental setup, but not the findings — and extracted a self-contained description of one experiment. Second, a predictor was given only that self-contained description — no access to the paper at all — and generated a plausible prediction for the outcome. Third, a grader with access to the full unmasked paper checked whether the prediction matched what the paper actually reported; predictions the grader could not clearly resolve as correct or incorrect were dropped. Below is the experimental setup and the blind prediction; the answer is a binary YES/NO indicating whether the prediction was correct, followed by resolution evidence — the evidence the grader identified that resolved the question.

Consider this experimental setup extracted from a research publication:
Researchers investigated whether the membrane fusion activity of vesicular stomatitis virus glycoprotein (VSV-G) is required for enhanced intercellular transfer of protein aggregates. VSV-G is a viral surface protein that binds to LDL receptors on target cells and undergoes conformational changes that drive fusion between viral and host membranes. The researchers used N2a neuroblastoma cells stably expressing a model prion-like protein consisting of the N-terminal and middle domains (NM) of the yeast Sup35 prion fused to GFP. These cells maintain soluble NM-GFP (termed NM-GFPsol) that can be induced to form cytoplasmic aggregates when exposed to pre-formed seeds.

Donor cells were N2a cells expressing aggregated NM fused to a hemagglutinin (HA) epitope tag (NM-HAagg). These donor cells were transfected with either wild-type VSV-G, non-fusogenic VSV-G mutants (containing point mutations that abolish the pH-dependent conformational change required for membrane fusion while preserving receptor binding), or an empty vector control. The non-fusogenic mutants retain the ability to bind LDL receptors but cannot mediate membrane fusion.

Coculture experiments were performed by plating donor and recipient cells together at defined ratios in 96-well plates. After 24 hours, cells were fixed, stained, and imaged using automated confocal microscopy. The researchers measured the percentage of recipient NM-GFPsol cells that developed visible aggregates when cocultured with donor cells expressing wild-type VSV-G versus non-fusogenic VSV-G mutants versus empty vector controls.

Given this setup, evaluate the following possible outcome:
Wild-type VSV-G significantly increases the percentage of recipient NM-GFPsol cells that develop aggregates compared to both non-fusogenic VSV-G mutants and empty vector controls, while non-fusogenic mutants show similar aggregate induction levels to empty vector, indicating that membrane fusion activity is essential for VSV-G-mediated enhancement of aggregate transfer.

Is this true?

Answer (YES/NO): YES